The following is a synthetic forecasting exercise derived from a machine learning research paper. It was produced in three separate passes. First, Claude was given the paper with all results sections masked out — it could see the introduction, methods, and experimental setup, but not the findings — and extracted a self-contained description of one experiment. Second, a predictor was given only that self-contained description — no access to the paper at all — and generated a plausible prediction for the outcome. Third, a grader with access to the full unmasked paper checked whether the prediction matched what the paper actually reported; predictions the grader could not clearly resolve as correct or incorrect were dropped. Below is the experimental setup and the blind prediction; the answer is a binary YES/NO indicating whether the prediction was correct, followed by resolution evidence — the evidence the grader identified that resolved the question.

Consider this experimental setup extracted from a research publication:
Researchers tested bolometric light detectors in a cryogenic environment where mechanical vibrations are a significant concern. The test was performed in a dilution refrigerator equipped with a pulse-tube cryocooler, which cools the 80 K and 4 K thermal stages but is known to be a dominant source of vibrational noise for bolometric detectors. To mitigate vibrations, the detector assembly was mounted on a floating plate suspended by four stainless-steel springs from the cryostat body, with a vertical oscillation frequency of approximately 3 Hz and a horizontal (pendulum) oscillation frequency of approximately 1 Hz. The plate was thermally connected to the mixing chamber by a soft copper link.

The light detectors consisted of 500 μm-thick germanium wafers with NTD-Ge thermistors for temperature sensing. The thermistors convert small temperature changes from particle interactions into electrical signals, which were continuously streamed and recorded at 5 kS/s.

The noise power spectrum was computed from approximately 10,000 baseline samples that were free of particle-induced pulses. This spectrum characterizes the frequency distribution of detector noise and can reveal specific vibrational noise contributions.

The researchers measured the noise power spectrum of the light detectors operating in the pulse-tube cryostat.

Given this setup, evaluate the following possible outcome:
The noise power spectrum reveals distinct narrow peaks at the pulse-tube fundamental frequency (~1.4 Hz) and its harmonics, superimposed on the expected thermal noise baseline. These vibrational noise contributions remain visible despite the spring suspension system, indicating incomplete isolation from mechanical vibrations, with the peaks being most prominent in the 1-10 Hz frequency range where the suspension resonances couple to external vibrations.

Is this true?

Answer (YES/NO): NO